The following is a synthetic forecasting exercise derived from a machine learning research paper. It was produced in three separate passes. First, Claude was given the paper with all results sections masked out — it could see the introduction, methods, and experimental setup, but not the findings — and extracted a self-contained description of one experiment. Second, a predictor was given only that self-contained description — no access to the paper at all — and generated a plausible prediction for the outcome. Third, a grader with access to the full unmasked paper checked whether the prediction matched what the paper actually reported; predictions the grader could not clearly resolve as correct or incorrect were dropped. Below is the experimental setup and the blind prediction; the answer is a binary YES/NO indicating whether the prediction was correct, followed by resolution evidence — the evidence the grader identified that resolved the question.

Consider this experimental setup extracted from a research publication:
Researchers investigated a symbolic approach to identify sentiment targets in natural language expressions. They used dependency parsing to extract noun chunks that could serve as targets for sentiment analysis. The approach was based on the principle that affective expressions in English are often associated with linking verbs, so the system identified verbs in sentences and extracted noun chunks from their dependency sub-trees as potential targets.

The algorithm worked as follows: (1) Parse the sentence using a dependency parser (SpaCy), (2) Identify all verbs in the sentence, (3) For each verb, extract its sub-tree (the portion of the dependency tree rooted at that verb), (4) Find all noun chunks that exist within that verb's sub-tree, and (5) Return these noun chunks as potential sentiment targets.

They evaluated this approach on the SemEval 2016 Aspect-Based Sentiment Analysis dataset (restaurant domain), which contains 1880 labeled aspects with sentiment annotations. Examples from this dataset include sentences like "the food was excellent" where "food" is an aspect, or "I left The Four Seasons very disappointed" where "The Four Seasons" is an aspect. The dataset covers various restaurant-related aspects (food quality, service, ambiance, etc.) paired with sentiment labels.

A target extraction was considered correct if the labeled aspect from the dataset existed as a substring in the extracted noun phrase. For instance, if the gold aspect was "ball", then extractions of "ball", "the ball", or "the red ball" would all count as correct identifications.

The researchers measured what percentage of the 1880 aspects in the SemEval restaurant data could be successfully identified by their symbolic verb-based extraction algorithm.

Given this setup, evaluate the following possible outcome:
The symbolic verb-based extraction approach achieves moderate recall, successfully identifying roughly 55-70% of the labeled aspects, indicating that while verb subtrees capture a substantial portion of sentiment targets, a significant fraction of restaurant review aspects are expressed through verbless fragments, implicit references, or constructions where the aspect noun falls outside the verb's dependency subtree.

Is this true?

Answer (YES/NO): YES